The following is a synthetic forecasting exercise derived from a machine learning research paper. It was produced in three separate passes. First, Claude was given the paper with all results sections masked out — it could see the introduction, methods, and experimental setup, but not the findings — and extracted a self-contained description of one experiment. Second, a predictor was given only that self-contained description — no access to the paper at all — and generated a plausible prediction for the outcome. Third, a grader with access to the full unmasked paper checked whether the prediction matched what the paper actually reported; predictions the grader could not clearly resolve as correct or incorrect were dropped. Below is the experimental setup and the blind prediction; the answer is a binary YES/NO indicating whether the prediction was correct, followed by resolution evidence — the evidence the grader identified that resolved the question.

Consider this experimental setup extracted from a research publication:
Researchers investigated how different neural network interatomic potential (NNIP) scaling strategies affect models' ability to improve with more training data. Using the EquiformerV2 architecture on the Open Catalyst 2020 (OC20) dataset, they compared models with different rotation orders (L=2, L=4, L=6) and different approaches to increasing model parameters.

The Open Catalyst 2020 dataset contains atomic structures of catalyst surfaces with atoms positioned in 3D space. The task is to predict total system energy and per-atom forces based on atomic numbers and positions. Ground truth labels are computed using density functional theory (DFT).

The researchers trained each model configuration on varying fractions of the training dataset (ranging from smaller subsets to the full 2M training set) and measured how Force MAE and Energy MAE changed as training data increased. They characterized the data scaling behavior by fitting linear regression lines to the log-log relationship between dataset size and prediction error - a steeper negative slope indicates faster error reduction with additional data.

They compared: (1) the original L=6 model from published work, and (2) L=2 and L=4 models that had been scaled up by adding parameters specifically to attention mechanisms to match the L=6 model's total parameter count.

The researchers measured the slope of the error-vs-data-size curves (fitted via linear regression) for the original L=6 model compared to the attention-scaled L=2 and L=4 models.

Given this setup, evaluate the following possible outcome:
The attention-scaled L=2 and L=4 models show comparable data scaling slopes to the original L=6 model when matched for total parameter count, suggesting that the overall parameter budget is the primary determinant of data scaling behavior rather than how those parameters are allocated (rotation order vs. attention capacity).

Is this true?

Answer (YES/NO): NO